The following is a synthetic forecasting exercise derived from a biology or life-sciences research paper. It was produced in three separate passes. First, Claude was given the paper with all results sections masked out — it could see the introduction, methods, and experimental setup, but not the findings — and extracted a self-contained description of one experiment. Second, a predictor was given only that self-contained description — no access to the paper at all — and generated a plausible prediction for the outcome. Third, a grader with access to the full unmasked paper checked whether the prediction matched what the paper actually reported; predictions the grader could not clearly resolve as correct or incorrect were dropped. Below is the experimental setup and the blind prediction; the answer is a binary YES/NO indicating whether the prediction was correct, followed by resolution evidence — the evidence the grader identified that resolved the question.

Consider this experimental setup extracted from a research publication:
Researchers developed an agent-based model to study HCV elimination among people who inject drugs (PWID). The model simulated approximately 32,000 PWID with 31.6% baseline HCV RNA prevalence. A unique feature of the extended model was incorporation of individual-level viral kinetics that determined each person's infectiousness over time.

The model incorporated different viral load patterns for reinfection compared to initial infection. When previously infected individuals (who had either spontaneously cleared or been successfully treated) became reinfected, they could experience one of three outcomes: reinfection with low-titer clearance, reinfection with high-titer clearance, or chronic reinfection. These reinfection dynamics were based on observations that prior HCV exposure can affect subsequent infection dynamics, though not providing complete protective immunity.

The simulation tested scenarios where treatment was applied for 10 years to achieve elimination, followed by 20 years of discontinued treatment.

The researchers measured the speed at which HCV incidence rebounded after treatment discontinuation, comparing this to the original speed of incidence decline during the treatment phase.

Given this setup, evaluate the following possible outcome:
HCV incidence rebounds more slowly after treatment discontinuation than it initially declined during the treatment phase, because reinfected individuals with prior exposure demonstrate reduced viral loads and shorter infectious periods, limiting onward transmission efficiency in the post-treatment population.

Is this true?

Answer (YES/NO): NO